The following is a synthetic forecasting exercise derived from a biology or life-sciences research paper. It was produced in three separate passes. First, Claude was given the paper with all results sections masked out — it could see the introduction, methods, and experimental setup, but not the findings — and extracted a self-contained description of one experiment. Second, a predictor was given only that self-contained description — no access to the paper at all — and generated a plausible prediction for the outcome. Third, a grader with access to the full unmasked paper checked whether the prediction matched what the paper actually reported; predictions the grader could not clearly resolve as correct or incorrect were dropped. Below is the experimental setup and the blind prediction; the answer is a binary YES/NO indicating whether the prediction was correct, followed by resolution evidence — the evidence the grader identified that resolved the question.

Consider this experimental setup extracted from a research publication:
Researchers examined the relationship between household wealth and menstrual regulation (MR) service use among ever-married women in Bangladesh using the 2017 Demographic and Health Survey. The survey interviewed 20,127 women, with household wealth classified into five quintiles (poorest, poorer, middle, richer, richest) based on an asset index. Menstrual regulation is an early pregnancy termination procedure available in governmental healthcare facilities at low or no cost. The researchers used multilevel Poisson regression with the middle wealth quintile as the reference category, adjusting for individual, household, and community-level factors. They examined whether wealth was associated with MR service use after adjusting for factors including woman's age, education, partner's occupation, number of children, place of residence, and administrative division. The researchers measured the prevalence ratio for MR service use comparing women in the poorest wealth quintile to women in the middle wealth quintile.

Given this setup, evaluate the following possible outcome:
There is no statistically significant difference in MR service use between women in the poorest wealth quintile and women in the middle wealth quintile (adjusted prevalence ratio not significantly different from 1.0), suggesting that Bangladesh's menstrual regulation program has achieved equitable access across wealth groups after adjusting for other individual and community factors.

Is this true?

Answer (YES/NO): NO